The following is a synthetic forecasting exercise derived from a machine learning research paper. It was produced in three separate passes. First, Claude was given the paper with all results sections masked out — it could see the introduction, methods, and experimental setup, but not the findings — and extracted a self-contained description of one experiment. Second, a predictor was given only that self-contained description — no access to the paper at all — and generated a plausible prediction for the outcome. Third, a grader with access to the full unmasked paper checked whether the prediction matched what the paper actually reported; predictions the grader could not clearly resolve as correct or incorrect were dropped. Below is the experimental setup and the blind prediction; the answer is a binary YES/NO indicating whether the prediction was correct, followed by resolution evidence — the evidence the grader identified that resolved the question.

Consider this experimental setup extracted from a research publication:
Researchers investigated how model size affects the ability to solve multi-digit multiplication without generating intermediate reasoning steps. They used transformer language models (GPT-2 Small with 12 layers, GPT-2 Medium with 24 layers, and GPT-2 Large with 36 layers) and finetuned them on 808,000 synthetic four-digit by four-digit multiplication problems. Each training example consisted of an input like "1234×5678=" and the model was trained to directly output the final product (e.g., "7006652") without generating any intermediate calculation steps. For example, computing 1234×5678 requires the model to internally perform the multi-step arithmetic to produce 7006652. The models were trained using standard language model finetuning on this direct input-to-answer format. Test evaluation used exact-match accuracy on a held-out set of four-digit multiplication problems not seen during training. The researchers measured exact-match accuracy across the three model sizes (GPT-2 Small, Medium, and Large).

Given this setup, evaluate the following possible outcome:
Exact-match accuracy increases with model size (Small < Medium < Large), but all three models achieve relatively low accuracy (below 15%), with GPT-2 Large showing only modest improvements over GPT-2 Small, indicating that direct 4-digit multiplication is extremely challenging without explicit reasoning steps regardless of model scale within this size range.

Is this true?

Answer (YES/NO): NO